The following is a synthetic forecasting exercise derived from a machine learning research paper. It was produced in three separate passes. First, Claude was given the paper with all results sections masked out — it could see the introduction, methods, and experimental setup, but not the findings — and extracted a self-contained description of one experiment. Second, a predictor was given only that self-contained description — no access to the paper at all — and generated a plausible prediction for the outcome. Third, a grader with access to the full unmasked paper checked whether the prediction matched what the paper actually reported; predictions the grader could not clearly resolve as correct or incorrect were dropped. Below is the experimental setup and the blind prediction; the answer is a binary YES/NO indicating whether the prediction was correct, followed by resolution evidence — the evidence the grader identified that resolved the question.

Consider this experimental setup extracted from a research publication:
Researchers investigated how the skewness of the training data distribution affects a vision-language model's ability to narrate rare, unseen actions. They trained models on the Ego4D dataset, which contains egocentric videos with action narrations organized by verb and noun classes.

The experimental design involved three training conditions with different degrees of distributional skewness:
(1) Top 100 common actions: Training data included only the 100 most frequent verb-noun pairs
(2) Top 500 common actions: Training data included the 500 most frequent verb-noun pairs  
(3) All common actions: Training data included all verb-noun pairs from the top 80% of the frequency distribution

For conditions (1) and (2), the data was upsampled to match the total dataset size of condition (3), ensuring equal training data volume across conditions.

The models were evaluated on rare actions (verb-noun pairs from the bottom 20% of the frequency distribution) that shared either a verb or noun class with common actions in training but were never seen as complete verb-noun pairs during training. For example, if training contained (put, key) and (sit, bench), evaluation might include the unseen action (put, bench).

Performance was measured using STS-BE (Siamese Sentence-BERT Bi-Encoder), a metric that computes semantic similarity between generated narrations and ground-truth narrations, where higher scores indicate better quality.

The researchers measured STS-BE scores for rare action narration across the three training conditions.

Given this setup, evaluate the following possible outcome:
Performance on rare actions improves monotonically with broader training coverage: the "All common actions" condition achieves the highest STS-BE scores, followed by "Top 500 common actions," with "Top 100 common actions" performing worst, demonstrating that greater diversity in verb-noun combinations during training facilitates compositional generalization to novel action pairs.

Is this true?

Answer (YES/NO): NO